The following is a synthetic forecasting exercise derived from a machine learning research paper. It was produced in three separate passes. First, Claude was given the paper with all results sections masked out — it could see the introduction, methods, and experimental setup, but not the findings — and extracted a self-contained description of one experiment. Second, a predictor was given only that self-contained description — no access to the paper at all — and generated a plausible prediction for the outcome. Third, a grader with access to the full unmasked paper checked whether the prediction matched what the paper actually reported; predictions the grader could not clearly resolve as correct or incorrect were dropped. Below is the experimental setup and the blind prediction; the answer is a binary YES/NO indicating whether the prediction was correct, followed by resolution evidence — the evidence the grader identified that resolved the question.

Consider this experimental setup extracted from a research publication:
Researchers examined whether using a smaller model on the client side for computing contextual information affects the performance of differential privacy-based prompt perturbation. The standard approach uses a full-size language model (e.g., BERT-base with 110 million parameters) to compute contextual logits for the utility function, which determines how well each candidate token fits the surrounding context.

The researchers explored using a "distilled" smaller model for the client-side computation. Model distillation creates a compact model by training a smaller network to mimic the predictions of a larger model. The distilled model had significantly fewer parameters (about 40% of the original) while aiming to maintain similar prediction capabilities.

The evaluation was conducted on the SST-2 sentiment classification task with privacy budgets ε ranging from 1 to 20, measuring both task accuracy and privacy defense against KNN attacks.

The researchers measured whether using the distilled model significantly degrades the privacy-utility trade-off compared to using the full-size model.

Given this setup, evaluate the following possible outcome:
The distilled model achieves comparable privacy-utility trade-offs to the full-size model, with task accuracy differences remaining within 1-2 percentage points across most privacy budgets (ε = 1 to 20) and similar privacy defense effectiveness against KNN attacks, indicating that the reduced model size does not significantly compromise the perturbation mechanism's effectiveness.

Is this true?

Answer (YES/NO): YES